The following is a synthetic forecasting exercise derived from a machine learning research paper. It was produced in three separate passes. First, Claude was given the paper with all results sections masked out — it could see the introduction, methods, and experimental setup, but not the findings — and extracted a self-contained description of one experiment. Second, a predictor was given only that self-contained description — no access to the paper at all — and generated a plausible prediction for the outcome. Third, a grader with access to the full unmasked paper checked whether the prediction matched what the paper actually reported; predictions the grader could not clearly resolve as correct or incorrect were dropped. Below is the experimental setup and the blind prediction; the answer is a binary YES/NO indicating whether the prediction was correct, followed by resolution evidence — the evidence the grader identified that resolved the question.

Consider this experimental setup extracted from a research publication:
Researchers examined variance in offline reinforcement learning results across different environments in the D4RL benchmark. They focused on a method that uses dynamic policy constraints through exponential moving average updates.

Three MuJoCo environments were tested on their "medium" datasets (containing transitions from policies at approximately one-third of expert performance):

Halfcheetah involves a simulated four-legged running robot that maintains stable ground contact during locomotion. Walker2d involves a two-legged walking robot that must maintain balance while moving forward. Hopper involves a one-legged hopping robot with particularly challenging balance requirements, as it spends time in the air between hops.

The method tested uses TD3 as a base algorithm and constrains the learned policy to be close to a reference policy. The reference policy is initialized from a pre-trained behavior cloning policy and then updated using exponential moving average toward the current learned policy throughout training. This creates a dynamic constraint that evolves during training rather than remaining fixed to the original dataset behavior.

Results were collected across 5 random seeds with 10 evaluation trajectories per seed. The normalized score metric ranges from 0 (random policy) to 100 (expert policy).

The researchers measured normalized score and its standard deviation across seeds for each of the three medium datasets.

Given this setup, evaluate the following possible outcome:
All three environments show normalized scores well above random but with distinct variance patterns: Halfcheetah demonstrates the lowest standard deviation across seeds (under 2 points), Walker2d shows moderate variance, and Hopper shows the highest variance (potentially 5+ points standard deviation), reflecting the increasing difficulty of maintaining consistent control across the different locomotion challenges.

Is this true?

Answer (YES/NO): NO